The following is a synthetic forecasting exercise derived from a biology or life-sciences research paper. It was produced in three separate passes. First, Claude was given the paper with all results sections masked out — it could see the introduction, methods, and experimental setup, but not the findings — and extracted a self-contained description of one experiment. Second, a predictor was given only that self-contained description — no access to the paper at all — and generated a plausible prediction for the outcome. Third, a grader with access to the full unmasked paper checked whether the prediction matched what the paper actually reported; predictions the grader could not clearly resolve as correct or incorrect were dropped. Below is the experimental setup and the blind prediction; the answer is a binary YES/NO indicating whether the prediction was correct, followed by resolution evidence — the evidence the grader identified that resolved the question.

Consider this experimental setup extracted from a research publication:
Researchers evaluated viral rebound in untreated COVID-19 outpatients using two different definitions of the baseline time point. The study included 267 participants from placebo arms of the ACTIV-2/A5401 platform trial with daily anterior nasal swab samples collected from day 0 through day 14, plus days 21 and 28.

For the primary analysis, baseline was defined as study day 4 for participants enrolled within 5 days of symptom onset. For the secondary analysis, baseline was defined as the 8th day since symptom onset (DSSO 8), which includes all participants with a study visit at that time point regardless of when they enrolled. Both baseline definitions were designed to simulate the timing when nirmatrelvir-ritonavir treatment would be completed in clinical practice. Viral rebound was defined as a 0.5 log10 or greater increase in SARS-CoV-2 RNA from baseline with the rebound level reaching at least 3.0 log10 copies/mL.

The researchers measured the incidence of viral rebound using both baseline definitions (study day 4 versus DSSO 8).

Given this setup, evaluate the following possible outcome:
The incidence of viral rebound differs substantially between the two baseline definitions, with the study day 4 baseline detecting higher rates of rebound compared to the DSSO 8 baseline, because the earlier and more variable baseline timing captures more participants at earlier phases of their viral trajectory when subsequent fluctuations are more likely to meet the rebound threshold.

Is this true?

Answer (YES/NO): NO